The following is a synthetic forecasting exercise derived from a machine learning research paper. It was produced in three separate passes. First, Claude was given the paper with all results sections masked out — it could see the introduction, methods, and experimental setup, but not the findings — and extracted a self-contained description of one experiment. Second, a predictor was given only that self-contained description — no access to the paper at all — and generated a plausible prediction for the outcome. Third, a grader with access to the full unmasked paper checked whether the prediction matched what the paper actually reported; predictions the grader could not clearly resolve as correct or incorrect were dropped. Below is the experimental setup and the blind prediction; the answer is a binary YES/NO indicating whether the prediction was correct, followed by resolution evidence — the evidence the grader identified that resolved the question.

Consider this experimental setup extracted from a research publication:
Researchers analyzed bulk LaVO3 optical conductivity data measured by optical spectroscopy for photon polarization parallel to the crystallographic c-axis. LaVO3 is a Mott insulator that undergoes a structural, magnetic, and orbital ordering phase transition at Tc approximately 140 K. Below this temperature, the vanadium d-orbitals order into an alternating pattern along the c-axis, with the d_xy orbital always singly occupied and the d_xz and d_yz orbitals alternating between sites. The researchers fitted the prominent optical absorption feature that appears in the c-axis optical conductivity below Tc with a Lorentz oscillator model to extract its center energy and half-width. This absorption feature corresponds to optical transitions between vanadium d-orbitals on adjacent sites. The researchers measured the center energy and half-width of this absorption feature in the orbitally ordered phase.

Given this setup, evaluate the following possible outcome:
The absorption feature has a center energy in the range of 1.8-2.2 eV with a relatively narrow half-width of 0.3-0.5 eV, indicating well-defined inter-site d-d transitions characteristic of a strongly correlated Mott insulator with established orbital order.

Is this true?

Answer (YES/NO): YES